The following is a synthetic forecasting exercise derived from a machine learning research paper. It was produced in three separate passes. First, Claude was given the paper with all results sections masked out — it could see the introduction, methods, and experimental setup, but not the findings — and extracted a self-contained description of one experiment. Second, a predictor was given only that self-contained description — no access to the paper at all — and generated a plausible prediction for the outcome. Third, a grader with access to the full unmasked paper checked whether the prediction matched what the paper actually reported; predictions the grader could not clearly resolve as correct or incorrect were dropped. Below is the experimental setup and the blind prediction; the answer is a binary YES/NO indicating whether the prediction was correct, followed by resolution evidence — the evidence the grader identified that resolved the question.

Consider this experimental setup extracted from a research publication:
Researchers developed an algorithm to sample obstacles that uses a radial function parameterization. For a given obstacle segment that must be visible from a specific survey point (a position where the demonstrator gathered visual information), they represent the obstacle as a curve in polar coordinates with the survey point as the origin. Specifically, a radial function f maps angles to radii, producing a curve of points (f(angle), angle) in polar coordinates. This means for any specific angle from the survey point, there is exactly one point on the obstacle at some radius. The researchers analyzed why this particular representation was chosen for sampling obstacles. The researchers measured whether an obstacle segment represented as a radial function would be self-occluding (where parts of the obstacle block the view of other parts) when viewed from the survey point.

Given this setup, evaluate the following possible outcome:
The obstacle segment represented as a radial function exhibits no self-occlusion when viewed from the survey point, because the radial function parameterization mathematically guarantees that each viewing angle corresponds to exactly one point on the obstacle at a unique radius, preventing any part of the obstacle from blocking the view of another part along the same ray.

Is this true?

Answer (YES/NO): YES